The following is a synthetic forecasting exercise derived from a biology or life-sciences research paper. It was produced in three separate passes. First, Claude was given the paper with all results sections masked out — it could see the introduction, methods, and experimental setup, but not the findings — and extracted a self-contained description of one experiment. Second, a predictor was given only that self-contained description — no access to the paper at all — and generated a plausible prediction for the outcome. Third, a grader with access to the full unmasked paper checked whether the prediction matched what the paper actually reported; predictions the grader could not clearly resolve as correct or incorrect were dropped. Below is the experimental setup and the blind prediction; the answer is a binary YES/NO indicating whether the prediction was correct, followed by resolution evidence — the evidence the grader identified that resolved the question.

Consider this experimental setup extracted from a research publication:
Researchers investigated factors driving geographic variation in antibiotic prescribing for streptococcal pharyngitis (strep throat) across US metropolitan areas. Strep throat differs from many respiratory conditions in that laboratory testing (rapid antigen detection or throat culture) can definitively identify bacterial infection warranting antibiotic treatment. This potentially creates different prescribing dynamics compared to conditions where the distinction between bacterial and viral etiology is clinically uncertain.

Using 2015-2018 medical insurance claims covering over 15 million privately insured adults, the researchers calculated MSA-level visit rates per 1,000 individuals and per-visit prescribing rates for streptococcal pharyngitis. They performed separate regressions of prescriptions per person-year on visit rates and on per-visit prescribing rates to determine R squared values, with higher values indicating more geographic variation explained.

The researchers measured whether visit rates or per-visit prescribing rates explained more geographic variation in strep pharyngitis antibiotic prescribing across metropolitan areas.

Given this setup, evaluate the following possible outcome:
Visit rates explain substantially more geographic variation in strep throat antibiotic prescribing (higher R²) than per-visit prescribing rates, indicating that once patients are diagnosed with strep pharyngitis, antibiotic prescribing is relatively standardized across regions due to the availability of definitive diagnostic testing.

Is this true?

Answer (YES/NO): YES